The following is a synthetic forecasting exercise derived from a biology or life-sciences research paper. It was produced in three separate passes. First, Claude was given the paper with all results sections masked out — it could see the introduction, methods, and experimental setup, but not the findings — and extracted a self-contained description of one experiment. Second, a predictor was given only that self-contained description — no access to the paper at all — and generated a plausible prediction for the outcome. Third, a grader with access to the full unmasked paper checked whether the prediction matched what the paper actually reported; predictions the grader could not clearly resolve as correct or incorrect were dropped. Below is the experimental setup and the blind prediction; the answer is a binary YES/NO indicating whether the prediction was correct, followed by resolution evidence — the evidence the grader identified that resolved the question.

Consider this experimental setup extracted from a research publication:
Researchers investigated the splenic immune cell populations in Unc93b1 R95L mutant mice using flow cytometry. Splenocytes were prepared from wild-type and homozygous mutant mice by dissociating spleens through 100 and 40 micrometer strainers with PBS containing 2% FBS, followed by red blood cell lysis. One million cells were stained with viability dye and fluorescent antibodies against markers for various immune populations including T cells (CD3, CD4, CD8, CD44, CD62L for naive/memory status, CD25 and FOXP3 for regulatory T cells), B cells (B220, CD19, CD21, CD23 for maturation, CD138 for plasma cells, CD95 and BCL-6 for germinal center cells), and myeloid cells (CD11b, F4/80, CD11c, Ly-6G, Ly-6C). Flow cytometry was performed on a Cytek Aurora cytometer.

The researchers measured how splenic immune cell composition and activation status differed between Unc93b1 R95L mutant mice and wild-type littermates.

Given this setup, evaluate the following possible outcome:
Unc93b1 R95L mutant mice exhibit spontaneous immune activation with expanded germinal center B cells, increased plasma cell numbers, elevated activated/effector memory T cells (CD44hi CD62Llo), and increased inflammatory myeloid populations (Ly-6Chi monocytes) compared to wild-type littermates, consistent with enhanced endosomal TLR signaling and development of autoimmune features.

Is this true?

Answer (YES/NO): YES